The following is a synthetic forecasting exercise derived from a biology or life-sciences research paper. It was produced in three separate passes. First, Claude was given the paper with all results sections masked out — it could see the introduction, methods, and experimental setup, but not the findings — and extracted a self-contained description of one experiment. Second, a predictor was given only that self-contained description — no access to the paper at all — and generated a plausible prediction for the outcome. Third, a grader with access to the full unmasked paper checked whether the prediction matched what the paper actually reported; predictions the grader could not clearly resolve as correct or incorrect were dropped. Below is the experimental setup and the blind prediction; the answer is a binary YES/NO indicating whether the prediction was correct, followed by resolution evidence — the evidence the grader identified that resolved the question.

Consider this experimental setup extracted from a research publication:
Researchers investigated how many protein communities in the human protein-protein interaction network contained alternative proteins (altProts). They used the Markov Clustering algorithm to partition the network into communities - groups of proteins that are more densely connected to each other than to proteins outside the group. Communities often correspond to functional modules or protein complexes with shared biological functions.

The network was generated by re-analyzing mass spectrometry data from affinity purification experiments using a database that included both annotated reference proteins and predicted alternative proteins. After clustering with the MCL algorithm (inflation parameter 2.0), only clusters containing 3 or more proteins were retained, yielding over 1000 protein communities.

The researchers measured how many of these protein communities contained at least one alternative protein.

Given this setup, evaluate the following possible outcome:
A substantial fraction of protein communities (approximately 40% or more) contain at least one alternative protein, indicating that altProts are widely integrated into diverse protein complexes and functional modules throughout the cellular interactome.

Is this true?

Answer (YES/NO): NO